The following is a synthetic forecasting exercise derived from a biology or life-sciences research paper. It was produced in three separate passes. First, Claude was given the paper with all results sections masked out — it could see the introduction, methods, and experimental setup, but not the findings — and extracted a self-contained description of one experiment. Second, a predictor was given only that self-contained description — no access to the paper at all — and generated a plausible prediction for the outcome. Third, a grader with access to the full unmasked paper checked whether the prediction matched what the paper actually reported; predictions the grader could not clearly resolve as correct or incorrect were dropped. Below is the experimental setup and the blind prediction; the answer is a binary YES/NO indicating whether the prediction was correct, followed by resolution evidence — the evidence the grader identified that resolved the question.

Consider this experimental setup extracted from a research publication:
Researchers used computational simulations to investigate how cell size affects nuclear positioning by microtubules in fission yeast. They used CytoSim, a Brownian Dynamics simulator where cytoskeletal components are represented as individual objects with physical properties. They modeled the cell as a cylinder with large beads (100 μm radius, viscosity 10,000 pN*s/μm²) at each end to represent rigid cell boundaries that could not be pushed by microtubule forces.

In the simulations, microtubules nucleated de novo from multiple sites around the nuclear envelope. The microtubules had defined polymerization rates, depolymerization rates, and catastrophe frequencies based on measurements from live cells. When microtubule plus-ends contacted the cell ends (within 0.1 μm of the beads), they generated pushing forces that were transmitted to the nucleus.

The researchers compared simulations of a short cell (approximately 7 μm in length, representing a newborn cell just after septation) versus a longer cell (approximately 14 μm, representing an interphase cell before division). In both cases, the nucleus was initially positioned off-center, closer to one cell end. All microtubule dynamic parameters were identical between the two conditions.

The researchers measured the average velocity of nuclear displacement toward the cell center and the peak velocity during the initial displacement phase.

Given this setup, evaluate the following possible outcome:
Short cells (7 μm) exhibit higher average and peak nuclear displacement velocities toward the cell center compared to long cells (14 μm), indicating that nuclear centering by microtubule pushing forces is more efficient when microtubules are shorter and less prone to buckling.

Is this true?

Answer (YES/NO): NO